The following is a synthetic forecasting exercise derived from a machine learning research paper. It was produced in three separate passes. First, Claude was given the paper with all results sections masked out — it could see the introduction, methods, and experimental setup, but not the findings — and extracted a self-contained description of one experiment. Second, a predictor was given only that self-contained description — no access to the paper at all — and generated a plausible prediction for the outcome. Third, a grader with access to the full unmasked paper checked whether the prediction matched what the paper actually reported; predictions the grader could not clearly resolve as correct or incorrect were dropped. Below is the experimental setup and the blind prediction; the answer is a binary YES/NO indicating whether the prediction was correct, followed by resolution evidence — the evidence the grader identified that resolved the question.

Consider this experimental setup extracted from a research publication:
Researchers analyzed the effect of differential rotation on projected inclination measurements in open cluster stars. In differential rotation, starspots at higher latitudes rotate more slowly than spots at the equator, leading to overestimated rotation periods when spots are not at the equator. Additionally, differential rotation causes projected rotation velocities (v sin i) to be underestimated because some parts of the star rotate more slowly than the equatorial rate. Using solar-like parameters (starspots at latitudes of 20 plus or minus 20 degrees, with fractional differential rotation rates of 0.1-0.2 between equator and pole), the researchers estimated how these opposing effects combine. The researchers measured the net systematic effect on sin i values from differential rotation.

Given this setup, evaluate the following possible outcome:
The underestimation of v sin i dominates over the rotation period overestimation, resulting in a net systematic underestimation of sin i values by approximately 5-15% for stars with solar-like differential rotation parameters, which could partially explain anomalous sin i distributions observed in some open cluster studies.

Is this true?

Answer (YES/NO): YES